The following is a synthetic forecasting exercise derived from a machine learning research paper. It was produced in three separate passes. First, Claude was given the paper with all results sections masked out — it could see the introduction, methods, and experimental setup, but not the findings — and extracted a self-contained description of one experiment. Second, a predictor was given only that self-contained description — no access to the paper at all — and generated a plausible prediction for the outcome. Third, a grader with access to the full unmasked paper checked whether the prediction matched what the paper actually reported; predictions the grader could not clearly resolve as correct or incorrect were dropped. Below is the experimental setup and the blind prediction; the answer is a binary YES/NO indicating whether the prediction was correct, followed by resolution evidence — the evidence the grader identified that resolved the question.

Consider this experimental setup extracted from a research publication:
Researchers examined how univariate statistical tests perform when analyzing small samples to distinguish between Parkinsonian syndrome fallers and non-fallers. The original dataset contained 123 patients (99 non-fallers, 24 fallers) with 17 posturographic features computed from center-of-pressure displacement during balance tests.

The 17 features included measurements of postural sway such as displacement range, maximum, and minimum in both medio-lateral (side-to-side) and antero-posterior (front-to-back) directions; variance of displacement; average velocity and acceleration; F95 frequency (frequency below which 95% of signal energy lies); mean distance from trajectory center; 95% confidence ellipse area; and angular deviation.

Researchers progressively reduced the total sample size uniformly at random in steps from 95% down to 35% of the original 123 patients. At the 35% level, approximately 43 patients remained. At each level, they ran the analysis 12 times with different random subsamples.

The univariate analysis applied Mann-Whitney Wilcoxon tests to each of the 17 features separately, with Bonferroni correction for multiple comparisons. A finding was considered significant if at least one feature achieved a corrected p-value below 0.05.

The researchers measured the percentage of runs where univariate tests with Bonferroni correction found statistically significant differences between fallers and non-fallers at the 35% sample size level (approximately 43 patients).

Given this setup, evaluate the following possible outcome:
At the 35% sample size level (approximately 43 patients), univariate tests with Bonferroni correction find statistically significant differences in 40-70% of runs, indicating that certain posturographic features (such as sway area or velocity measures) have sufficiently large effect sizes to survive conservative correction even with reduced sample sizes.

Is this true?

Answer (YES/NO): NO